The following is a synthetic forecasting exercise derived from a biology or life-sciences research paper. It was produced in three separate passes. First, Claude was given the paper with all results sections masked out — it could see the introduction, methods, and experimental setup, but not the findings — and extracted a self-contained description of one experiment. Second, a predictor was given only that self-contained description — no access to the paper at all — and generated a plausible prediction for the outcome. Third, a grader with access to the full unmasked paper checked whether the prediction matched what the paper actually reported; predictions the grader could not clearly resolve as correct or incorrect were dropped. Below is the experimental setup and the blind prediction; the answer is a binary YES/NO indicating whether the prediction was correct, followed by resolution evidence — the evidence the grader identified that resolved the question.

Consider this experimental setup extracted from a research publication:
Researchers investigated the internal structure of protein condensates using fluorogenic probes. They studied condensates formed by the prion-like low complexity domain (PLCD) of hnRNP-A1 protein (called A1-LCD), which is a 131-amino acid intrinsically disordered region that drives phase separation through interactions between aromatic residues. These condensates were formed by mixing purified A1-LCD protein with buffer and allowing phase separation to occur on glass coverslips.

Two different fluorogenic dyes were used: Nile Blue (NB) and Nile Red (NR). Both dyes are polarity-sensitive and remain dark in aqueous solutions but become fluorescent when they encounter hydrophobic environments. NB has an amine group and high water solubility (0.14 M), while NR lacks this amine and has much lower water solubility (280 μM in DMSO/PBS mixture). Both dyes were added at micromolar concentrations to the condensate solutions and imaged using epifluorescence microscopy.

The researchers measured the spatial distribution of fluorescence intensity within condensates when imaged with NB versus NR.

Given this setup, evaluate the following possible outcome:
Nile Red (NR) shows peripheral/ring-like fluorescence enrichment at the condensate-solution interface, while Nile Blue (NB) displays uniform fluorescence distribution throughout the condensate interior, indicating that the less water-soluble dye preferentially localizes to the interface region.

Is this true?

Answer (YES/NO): NO